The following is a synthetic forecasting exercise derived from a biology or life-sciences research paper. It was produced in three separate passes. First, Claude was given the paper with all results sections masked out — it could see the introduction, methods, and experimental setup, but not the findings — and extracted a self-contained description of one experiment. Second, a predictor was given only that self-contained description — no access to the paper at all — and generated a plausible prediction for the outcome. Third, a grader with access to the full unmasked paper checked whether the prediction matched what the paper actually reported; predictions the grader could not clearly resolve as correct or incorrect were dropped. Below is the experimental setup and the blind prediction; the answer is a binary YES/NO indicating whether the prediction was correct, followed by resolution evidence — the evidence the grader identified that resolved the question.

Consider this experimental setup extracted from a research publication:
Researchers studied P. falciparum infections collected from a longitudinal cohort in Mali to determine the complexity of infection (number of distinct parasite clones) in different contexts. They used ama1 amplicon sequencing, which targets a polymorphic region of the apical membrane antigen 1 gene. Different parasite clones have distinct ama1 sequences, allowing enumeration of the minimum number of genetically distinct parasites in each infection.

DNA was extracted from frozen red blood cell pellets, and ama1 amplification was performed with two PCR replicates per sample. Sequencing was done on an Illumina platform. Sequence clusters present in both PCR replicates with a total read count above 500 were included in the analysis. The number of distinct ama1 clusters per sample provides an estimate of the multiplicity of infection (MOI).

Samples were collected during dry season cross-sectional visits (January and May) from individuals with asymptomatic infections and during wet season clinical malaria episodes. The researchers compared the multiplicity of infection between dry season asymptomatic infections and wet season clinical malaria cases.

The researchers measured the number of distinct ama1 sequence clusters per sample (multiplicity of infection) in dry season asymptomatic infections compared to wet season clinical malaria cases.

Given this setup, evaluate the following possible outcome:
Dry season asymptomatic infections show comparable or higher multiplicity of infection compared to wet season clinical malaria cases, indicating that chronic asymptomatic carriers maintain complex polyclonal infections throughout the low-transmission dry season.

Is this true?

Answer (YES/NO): YES